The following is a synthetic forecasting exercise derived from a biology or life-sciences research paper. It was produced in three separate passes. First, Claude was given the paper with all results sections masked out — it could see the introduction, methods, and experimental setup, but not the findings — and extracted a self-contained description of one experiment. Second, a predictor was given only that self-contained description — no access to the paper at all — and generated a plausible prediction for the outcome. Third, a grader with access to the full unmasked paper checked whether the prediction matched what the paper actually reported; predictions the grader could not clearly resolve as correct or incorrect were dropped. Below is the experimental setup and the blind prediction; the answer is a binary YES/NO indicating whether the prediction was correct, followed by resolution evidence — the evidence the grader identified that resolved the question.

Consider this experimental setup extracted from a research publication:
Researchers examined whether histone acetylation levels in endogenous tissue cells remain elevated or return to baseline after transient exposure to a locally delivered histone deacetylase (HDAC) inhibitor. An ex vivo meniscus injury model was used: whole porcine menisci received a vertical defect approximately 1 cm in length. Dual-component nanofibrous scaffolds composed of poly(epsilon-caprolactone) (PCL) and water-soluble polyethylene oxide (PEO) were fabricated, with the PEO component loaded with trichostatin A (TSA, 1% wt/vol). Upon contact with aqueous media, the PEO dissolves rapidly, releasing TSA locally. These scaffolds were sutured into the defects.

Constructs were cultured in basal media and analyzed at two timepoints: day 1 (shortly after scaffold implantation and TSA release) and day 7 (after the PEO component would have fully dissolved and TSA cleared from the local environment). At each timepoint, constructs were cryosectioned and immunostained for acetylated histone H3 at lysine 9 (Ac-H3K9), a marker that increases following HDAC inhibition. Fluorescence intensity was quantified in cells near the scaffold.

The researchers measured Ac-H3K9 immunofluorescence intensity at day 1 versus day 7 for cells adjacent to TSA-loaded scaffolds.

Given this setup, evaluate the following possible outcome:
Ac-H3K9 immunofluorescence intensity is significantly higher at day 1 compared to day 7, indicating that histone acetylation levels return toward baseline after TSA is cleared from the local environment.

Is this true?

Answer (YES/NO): YES